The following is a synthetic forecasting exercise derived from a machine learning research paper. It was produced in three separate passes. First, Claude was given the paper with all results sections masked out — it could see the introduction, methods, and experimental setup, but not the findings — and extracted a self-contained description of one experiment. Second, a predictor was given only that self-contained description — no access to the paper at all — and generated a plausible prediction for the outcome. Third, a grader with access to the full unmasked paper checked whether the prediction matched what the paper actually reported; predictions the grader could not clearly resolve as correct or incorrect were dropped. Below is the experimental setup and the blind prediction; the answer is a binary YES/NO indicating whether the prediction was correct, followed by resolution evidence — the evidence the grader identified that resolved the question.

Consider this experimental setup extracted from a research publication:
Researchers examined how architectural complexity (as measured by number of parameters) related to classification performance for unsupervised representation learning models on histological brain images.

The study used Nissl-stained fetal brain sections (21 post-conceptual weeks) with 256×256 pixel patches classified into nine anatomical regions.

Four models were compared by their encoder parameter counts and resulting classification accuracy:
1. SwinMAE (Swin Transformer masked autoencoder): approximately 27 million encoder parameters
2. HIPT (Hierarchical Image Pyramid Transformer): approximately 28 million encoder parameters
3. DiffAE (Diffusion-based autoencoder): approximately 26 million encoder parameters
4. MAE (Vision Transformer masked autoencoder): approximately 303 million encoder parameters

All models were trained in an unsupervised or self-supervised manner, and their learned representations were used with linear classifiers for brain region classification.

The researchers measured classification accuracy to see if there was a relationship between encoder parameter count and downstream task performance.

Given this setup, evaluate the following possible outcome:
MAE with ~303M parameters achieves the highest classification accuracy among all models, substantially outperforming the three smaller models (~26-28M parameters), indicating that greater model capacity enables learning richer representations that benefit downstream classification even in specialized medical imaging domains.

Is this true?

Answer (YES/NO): NO